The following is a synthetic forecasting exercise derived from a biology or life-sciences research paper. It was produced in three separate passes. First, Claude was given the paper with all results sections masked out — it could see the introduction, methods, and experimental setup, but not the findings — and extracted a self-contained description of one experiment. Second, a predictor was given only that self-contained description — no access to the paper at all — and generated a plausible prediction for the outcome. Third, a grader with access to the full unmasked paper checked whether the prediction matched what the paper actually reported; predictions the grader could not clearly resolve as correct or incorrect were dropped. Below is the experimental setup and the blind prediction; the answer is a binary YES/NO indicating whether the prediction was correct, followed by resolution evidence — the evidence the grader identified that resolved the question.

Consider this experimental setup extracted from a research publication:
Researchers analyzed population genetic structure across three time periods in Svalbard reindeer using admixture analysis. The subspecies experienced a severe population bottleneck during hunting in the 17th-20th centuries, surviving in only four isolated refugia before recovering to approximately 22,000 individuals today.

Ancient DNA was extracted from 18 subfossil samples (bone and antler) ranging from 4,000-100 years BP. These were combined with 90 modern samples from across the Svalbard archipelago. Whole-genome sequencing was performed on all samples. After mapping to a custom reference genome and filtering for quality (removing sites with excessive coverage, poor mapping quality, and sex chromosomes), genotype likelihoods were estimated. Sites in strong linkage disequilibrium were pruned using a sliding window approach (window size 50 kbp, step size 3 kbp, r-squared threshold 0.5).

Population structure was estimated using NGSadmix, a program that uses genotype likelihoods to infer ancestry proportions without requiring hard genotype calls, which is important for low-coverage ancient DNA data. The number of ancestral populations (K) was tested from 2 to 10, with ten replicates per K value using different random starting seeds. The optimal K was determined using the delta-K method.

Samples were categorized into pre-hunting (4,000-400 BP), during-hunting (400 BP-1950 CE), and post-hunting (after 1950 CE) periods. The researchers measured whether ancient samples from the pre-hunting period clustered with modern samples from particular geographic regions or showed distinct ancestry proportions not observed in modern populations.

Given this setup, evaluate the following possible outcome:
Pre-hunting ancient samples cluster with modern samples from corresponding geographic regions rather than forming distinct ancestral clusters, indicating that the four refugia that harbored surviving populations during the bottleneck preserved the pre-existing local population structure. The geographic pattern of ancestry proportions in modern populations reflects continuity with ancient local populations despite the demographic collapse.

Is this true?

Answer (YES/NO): NO